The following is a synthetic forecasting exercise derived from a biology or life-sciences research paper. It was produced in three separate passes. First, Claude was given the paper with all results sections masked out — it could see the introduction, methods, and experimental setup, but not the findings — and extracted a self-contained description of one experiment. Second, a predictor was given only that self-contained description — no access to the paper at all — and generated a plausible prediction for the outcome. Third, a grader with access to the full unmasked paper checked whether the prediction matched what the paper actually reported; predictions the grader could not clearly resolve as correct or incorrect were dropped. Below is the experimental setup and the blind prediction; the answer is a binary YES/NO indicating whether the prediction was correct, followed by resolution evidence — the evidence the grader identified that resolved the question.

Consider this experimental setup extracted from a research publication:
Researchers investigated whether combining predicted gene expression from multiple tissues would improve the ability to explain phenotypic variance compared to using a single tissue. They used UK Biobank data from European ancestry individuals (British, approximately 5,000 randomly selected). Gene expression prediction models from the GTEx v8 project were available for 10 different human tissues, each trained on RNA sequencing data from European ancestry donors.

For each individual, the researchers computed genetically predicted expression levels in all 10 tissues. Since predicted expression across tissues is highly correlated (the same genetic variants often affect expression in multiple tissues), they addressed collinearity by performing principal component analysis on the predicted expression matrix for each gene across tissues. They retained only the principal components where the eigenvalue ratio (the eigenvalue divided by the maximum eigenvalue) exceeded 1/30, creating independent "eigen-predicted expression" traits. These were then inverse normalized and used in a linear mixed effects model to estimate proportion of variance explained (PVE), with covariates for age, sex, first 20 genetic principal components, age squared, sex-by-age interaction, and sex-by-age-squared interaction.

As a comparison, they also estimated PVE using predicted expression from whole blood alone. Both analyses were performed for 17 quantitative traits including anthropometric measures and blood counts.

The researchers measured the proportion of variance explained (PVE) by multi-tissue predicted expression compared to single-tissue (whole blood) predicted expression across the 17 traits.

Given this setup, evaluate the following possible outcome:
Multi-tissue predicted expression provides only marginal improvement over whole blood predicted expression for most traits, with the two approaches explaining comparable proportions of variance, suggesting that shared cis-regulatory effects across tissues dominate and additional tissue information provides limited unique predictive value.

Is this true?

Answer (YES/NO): NO